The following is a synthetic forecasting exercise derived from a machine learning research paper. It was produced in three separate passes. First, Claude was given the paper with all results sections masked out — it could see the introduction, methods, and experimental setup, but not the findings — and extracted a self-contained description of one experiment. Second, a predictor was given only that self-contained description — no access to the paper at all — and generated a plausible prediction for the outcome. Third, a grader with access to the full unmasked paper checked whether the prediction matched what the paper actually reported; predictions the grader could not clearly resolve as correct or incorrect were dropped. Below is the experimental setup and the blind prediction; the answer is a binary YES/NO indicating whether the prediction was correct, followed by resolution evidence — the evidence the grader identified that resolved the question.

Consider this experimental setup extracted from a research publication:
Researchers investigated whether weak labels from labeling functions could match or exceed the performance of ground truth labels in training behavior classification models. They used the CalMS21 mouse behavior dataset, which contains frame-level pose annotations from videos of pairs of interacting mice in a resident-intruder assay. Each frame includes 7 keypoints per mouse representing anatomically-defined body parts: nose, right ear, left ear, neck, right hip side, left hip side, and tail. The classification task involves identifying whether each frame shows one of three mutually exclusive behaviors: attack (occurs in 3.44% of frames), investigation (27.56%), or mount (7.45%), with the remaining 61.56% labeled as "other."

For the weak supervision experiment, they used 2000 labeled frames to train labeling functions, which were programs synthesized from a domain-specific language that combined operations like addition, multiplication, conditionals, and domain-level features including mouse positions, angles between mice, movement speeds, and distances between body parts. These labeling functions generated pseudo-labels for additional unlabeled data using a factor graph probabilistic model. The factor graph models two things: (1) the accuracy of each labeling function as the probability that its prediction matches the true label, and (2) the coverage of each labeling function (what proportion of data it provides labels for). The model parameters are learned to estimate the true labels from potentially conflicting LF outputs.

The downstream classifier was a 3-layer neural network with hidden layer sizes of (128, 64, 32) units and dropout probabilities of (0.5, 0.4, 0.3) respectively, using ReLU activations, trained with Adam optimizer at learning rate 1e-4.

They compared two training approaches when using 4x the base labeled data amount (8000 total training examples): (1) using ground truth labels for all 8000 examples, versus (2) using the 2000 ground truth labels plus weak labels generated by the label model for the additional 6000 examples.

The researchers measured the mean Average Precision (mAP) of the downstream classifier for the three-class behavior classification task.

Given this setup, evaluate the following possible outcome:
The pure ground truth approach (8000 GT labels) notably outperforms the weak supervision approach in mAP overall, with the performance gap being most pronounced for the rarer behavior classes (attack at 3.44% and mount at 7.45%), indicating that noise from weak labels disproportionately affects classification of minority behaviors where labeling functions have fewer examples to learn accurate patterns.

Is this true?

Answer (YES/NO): NO